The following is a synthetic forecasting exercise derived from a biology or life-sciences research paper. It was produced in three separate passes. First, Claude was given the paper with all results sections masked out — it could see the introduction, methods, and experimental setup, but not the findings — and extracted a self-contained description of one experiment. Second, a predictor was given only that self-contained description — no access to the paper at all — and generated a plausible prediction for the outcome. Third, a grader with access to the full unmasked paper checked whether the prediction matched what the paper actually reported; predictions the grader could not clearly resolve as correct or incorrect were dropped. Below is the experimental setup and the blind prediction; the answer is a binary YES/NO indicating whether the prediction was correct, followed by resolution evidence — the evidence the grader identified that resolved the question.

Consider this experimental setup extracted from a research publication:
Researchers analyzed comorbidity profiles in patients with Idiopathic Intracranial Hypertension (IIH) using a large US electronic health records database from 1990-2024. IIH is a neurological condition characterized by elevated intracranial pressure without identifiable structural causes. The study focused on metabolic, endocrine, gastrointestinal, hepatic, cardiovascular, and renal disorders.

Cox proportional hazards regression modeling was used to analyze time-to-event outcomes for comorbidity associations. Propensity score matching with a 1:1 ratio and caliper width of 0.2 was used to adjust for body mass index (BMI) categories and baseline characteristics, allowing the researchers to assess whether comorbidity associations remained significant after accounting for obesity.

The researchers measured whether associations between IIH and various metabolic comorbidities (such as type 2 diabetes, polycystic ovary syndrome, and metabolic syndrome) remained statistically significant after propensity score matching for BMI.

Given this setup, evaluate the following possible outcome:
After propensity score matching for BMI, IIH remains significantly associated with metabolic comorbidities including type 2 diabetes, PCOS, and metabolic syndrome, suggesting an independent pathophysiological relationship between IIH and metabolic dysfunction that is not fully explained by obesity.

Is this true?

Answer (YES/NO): YES